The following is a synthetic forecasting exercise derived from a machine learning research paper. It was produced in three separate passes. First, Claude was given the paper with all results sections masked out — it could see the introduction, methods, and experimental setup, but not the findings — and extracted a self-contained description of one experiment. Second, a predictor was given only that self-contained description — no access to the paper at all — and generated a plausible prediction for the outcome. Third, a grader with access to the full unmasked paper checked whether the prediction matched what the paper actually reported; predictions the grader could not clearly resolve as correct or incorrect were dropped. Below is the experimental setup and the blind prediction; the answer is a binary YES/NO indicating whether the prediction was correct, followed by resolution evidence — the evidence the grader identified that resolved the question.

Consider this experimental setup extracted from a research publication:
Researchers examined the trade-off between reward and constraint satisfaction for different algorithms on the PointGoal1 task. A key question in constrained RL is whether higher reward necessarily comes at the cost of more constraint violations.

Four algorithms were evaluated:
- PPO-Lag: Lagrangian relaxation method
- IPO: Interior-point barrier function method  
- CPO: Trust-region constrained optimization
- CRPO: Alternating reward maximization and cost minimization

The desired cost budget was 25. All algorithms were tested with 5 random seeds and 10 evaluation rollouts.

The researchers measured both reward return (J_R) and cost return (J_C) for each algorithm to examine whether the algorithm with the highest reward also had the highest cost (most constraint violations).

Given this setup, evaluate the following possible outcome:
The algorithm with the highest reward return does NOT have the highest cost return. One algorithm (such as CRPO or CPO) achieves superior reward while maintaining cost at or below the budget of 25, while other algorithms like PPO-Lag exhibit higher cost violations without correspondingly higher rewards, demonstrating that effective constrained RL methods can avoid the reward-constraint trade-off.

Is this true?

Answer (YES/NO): NO